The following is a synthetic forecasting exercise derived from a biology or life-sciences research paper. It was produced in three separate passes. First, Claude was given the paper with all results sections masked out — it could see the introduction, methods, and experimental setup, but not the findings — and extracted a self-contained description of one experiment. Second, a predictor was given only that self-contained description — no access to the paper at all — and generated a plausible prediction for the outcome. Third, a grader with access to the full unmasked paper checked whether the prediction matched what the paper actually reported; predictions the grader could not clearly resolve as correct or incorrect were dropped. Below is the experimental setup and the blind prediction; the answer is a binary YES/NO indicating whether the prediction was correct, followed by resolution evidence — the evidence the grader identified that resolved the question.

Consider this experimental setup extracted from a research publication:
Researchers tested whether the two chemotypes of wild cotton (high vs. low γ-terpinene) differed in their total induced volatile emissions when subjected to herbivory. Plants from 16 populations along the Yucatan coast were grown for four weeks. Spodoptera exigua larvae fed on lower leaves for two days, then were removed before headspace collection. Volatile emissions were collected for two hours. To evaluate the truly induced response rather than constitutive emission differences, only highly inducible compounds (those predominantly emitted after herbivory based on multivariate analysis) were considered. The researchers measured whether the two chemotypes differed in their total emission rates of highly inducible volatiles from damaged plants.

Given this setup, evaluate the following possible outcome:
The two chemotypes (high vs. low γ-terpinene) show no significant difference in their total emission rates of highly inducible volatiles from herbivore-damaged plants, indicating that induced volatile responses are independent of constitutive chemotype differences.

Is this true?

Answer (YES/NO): YES